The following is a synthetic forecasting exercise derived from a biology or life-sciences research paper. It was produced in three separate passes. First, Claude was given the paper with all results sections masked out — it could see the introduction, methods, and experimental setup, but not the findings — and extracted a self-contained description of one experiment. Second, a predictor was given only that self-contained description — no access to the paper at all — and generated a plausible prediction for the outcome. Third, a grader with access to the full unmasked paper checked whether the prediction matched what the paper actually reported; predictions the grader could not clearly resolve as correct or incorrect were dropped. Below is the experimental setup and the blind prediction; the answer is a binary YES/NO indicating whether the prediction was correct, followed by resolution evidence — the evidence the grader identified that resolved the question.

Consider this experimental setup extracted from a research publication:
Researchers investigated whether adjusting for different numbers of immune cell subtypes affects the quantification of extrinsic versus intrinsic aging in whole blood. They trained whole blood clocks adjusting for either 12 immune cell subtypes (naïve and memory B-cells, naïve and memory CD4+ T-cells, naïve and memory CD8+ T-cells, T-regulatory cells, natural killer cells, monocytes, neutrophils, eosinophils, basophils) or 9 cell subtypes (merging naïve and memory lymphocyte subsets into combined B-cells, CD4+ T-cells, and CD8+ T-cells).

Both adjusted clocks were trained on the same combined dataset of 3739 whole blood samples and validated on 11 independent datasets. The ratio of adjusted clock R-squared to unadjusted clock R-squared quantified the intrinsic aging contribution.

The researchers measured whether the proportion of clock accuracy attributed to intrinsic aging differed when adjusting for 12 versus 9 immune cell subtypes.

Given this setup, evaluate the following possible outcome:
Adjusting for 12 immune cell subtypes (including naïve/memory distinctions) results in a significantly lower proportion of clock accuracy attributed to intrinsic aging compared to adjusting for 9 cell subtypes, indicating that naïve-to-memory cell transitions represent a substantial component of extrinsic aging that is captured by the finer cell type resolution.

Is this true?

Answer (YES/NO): YES